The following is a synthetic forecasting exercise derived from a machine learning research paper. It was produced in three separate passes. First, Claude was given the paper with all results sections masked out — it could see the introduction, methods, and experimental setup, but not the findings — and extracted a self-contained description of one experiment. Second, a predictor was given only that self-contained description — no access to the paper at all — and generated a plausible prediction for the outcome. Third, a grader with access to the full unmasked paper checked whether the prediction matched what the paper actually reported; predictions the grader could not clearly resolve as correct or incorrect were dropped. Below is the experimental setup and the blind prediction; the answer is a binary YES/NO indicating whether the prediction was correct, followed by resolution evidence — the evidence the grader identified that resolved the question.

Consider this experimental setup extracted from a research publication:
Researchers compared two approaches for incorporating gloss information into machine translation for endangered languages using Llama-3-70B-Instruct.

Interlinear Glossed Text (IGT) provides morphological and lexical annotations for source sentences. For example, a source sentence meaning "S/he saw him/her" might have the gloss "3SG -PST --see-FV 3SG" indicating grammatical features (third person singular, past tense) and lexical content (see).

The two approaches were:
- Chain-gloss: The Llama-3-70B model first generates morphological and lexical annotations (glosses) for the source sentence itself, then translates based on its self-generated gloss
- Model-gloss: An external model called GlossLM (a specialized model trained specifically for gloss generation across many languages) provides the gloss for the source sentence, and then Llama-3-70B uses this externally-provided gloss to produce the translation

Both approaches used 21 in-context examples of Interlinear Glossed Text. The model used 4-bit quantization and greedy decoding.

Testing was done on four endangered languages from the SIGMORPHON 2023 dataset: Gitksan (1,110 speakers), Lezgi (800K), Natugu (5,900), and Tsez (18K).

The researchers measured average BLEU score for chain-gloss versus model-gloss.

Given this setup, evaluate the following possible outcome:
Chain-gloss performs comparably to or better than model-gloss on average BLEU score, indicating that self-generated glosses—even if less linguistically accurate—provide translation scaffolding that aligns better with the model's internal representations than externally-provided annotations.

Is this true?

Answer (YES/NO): NO